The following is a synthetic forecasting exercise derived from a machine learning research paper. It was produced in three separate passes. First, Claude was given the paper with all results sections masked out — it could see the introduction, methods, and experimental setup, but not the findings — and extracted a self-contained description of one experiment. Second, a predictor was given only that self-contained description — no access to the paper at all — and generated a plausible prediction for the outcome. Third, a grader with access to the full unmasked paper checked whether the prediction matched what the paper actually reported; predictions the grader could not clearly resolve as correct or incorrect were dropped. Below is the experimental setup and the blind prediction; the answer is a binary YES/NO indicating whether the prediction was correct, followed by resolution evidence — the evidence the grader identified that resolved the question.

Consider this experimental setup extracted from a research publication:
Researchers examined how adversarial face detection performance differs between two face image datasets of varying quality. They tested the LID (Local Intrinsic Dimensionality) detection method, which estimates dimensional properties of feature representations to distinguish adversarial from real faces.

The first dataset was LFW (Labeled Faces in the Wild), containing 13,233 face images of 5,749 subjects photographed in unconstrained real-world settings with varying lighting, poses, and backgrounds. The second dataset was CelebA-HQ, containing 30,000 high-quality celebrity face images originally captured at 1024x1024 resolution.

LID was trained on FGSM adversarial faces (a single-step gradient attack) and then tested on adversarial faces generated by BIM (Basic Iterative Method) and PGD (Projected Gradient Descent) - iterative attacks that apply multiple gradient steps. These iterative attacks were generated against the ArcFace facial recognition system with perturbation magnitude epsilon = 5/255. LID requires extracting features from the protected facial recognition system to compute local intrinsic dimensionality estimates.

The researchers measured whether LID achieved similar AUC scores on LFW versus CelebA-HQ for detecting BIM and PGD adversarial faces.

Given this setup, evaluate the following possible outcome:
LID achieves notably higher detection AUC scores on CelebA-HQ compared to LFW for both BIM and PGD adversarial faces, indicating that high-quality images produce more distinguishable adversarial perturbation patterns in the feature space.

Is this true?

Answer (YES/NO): NO